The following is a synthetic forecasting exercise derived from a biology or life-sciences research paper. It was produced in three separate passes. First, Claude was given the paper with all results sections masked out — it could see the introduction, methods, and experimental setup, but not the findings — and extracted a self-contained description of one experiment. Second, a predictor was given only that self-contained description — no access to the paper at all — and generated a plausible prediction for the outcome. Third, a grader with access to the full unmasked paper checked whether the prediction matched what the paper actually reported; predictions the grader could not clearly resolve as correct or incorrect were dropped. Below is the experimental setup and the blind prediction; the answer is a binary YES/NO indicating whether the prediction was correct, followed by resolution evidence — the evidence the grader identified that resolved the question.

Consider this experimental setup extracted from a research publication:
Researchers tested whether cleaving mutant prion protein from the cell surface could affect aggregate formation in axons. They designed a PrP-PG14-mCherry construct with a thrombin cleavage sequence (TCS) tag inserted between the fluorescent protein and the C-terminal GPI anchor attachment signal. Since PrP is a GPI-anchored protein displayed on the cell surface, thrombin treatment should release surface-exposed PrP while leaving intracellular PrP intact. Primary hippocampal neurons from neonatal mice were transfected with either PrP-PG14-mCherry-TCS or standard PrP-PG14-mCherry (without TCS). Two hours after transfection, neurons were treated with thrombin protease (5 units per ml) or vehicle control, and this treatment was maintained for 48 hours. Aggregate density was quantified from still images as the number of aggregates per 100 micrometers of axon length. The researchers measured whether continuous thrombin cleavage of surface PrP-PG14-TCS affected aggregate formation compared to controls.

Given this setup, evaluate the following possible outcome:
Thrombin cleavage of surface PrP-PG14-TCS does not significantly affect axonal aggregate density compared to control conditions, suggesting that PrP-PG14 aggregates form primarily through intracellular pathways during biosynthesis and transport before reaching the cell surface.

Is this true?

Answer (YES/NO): NO